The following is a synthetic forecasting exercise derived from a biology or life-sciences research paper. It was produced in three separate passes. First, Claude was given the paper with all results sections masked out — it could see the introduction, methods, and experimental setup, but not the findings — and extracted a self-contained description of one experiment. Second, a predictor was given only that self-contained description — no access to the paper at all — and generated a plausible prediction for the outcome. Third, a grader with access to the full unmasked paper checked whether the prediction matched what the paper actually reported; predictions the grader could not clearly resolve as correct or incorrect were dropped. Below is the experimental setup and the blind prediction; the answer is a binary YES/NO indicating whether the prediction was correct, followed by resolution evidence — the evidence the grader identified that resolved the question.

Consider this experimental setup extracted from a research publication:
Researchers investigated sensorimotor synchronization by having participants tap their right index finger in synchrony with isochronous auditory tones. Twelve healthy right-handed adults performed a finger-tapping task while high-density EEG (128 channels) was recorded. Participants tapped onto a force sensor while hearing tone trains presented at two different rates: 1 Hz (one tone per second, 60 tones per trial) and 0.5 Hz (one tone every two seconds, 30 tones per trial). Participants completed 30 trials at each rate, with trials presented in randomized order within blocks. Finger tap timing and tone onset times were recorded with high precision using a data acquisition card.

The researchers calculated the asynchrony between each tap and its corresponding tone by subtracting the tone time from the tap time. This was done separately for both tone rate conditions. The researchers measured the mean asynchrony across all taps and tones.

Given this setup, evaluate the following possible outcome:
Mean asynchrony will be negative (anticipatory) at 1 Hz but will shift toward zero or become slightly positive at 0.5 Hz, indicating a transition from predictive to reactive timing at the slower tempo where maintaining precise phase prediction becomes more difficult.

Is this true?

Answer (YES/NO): NO